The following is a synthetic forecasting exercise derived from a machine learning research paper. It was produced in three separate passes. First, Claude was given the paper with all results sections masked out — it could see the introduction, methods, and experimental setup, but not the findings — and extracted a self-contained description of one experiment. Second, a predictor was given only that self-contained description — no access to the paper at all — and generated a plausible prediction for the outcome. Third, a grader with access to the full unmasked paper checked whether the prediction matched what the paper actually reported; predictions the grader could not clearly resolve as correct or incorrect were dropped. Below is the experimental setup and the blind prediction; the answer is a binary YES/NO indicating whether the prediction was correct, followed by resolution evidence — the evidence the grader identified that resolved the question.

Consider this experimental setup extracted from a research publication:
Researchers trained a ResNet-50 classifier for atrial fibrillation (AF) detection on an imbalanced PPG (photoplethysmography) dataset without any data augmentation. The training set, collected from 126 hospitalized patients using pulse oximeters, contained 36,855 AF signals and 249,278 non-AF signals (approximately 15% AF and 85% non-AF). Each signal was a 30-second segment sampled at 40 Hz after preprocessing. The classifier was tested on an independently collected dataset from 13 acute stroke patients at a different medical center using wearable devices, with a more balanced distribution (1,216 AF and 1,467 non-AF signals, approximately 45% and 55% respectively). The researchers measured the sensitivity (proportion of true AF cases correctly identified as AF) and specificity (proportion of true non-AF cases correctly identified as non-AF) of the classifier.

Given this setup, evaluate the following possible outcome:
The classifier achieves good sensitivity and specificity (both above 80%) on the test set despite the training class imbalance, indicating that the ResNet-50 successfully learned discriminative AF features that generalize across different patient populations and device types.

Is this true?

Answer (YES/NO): NO